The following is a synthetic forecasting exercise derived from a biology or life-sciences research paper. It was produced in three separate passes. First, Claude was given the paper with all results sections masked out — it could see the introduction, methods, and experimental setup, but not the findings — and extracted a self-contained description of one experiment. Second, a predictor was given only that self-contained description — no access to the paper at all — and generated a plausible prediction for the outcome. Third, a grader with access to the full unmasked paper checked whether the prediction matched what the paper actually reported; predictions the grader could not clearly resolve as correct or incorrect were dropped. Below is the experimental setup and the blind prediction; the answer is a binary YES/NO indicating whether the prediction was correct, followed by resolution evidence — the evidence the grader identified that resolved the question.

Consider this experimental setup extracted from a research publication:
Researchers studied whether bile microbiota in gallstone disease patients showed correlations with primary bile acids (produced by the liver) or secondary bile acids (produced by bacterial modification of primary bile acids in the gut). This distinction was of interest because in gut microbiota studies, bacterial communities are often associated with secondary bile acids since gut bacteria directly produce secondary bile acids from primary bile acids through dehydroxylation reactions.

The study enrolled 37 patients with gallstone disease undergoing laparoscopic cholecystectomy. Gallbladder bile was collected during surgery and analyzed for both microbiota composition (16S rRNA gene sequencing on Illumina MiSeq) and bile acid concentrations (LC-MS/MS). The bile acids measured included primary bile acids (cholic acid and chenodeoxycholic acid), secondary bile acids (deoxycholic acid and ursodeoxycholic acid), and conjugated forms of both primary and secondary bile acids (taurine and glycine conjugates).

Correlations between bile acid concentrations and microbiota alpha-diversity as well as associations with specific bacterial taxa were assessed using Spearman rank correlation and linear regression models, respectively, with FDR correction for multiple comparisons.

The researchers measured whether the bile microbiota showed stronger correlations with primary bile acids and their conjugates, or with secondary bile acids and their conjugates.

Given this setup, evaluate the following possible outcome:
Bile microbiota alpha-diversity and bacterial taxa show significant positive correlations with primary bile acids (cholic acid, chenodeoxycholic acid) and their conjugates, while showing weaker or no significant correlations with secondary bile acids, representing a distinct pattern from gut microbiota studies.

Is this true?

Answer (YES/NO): YES